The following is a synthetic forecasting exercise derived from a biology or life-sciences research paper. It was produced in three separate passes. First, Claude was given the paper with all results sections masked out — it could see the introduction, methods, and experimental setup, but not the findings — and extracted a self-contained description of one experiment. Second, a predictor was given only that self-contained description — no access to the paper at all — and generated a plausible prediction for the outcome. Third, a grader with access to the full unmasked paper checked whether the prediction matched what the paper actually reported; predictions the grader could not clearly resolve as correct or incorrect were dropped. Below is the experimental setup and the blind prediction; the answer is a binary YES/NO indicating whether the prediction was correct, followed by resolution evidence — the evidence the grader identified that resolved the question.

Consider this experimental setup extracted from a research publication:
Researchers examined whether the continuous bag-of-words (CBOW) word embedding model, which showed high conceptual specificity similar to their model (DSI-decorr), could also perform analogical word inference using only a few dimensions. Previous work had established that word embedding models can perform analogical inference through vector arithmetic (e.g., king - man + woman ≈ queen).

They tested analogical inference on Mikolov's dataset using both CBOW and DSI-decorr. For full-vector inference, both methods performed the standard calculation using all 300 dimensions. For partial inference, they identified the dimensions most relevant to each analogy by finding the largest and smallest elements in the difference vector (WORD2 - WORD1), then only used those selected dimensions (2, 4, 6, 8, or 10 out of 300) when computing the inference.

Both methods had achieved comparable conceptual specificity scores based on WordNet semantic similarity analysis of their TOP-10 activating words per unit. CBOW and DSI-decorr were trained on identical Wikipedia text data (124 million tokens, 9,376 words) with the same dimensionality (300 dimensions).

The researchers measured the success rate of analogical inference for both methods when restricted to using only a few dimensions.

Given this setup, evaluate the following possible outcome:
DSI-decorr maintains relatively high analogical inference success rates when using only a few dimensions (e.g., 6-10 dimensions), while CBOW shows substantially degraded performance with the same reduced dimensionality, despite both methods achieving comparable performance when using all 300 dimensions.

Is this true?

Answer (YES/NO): YES